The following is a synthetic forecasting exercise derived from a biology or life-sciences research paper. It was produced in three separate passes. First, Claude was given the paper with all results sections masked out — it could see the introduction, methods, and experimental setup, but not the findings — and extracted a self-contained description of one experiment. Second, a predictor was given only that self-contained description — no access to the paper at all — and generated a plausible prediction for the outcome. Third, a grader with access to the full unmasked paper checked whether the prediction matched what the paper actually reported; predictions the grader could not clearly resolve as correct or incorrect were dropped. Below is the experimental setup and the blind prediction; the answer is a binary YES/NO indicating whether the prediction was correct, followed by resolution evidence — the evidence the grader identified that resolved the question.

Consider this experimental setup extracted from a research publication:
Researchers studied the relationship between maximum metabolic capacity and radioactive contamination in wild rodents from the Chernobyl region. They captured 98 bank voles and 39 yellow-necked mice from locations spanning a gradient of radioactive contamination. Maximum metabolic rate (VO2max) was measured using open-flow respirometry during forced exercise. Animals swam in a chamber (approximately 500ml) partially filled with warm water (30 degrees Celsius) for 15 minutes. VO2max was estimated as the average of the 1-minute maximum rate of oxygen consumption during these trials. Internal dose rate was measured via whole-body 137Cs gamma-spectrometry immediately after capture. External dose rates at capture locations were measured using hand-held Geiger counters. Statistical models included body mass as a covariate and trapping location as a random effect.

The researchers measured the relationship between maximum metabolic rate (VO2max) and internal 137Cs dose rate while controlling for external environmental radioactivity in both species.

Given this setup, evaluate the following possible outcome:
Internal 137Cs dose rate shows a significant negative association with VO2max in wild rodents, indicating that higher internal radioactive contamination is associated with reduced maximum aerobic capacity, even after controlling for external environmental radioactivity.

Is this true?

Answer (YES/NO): NO